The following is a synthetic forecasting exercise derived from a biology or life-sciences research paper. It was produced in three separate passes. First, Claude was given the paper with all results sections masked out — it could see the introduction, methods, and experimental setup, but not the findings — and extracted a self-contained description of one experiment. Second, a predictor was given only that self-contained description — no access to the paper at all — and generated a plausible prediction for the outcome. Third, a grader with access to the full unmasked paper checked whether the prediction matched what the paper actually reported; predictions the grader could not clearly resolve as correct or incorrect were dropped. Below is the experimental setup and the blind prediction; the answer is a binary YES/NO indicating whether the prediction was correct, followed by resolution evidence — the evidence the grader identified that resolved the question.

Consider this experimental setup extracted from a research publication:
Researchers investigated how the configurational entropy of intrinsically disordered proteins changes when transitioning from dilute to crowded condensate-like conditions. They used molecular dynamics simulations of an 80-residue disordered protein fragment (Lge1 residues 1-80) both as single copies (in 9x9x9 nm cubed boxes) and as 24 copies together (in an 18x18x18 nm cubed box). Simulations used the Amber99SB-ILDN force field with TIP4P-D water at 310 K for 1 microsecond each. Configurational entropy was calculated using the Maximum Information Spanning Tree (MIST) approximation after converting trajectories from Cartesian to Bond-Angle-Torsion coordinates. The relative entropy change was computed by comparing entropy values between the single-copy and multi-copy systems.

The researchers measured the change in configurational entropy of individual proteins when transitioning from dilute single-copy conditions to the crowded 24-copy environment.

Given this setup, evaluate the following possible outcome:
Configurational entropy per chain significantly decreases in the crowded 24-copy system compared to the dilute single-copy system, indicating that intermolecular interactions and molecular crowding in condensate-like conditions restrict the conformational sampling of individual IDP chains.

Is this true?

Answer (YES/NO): YES